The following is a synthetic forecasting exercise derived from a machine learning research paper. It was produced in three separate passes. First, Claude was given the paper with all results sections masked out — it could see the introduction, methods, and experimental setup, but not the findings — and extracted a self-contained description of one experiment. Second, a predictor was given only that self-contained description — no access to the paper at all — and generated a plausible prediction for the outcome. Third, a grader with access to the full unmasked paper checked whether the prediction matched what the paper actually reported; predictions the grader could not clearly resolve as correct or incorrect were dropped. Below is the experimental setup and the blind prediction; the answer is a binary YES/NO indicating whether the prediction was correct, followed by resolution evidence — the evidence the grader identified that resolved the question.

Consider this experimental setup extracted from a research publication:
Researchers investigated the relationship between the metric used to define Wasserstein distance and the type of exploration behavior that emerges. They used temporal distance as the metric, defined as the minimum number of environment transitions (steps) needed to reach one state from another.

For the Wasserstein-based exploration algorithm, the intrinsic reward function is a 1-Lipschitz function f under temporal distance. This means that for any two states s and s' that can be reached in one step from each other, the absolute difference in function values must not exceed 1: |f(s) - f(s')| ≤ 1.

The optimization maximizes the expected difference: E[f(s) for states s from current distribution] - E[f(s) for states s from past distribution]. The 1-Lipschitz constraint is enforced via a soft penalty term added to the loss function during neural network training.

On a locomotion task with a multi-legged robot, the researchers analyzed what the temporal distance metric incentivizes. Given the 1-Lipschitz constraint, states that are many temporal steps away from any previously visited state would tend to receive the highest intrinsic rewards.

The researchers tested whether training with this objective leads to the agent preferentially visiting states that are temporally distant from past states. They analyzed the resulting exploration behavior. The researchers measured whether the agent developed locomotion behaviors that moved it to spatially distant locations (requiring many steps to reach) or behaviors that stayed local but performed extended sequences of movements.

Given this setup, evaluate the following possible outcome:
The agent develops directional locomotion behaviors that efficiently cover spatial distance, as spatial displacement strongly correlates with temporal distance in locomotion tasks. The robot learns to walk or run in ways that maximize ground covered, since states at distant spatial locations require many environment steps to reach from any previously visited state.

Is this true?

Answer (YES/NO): YES